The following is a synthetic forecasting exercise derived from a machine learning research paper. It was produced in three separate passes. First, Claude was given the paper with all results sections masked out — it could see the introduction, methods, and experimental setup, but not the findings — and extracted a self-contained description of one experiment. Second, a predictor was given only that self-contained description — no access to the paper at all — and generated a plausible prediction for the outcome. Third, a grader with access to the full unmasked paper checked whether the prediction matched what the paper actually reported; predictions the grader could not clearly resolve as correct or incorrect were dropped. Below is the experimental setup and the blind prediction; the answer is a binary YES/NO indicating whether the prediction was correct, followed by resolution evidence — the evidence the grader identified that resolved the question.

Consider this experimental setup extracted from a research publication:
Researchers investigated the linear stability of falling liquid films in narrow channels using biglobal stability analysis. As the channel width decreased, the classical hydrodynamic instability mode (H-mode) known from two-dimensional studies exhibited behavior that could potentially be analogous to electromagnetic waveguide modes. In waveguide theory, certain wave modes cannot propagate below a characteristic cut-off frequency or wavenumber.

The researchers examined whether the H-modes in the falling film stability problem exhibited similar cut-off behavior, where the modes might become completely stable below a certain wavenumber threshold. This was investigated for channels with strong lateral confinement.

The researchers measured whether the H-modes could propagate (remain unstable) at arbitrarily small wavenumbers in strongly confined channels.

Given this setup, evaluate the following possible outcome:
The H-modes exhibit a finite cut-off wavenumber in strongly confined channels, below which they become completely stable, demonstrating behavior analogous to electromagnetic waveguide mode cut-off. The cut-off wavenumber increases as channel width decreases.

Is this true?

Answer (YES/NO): YES